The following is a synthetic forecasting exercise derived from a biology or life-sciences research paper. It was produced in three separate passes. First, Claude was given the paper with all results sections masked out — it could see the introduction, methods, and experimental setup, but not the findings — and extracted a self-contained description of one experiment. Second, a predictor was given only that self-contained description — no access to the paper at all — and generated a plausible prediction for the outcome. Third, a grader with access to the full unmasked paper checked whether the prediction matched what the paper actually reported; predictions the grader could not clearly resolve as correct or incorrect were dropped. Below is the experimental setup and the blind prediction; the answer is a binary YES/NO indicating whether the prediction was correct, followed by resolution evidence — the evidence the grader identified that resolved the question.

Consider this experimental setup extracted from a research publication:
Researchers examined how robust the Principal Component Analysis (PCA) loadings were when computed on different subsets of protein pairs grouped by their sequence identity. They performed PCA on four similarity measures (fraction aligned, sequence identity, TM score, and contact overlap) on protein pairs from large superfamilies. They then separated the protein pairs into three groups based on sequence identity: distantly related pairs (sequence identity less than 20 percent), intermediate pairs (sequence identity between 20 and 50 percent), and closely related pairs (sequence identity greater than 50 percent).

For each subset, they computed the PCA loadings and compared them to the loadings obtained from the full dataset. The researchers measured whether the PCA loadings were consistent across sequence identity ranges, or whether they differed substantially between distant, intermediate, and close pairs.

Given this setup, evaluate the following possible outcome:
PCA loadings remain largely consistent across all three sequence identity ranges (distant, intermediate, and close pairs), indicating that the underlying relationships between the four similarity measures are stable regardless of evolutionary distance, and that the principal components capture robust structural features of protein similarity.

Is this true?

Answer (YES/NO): NO